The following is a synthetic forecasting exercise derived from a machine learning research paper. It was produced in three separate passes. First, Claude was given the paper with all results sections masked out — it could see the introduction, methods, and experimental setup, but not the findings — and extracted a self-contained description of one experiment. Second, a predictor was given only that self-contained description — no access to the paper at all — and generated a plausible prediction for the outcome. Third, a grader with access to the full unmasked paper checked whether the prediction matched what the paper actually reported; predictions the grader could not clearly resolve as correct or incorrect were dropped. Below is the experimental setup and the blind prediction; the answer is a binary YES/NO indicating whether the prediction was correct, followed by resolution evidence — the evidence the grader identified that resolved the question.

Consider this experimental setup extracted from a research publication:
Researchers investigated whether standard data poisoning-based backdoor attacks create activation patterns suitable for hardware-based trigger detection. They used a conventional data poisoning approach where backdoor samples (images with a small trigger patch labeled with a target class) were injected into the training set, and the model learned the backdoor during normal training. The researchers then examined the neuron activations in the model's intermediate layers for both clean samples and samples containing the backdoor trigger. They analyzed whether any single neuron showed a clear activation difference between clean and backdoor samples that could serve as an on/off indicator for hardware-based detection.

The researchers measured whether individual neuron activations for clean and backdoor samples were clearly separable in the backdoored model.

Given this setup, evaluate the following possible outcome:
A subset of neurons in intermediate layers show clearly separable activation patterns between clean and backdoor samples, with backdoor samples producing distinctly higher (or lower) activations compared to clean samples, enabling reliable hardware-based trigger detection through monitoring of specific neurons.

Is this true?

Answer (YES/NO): NO